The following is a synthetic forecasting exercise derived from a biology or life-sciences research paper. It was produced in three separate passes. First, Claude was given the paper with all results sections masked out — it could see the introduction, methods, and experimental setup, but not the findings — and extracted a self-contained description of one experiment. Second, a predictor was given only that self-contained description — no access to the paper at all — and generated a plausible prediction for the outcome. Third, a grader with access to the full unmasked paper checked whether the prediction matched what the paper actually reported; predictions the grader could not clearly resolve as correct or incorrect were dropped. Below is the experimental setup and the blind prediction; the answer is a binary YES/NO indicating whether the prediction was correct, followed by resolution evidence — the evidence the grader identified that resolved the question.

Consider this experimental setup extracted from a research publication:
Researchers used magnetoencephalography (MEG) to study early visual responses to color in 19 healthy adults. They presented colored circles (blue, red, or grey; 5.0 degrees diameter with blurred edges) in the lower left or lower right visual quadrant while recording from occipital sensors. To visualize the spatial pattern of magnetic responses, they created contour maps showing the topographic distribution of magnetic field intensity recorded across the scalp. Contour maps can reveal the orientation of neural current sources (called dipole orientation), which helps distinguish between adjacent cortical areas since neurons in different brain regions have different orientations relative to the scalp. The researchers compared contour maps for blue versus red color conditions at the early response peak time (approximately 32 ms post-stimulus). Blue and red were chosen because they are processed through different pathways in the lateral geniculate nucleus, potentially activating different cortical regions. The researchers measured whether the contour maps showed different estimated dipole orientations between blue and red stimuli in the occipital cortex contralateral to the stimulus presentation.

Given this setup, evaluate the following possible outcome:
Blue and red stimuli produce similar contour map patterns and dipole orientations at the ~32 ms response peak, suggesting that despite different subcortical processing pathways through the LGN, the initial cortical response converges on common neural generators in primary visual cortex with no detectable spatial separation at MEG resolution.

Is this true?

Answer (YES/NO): NO